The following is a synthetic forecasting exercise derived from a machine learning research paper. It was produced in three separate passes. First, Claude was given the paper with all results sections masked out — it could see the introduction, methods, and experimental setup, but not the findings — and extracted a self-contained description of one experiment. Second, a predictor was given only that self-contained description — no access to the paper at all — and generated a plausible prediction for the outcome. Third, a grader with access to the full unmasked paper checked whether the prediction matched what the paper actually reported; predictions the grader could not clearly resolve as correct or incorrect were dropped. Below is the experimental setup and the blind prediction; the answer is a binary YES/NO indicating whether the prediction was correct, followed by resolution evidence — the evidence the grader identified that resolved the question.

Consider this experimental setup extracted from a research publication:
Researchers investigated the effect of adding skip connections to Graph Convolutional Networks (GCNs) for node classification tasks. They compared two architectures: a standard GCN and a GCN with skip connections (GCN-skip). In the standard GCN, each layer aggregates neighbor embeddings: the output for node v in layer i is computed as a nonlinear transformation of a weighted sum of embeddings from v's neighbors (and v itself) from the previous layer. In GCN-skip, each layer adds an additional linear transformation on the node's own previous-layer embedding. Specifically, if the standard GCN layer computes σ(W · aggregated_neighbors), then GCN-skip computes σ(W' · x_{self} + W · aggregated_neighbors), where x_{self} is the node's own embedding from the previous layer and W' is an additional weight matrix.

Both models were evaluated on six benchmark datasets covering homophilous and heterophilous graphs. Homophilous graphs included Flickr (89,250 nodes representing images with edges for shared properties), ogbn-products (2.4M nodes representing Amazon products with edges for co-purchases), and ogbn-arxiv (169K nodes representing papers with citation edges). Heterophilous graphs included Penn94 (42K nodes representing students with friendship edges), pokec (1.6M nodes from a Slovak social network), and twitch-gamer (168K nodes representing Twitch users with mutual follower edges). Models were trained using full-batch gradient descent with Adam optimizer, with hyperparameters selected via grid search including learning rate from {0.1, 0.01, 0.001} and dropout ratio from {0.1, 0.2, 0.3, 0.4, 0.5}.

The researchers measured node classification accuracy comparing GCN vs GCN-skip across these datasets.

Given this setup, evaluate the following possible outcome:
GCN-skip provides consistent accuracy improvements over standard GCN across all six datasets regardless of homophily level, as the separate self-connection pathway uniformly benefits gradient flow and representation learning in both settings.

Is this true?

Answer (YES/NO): NO